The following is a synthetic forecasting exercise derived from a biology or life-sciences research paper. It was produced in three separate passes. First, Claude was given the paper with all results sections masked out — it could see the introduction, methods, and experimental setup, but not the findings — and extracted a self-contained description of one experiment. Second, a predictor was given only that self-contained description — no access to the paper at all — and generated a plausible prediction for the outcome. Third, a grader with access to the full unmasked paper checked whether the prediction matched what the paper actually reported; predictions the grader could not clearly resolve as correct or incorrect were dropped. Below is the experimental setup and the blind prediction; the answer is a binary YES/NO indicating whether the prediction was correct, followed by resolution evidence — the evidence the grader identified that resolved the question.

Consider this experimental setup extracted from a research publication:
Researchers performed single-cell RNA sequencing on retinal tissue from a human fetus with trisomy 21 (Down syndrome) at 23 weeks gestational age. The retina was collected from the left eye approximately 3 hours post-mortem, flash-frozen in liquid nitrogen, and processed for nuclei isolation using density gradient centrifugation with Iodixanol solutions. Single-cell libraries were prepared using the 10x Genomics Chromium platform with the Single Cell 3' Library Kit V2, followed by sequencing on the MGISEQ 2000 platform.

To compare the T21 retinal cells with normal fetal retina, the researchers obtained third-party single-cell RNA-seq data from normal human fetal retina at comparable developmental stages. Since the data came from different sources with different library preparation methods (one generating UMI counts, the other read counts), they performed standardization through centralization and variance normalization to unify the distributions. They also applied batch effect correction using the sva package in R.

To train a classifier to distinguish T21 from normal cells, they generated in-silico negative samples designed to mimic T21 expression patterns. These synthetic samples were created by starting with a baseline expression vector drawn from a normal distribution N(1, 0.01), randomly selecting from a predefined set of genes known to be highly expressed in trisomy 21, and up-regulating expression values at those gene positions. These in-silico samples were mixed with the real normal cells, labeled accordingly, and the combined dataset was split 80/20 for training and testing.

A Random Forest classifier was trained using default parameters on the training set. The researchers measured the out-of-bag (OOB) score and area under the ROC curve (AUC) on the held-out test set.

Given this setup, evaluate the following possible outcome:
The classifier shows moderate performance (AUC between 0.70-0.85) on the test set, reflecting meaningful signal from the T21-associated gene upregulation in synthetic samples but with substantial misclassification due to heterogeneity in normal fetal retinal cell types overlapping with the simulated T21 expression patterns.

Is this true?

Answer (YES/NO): NO